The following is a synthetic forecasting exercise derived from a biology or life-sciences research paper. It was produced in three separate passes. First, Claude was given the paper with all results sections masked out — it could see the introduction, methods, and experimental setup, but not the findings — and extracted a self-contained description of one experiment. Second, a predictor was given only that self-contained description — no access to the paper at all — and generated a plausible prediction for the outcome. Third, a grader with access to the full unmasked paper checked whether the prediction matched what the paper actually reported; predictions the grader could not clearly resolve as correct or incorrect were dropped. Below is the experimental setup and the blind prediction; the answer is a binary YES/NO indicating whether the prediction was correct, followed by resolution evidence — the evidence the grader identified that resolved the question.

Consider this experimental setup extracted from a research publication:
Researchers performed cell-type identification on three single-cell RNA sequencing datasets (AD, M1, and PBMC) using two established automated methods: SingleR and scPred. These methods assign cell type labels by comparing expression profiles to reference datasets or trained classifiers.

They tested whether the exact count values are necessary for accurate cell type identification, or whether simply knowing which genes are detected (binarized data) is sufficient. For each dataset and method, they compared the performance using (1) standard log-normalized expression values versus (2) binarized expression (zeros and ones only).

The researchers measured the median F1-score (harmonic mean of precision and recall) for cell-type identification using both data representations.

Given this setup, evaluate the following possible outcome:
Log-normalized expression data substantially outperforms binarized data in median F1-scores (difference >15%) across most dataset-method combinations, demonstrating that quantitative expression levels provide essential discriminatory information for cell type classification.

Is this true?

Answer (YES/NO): NO